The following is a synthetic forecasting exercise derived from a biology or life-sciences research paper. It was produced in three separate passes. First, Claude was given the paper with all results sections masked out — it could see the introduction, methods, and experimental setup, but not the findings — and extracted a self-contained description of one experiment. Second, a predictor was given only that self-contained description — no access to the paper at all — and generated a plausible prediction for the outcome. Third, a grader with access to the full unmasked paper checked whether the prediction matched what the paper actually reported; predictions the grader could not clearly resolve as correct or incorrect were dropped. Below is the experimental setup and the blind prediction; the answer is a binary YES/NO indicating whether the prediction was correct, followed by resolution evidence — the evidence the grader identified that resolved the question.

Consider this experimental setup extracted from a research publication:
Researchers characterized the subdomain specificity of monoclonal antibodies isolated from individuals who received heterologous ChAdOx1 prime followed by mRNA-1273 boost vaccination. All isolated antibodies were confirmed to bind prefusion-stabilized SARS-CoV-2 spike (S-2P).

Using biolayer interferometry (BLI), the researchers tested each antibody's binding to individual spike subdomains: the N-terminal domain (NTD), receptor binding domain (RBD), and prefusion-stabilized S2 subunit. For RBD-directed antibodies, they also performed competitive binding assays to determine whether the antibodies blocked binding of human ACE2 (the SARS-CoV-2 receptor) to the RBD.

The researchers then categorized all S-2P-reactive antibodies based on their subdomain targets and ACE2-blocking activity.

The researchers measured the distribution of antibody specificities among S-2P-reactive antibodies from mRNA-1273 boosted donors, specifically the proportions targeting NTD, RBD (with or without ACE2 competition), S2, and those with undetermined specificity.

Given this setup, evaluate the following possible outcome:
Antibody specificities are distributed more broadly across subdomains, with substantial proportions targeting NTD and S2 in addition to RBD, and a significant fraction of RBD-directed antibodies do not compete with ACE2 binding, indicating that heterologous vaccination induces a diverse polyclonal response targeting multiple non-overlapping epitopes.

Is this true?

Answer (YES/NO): YES